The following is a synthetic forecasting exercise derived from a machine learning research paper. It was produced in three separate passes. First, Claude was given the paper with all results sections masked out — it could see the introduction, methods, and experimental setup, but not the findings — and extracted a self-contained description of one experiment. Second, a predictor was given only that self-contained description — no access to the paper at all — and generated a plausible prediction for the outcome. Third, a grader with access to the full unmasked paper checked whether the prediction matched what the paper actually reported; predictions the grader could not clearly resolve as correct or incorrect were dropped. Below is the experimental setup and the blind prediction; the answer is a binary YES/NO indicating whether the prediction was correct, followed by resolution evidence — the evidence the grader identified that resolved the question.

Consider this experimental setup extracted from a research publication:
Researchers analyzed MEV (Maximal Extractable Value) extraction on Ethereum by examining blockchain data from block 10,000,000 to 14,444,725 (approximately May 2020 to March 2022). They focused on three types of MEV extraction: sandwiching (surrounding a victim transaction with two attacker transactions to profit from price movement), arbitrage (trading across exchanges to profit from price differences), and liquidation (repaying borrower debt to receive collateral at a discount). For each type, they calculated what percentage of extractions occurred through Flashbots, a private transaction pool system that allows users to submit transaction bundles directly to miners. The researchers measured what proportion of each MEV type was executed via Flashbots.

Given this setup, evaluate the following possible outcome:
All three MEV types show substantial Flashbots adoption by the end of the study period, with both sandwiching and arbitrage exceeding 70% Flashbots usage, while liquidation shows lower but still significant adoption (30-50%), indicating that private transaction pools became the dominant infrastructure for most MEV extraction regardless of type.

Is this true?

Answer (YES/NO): NO